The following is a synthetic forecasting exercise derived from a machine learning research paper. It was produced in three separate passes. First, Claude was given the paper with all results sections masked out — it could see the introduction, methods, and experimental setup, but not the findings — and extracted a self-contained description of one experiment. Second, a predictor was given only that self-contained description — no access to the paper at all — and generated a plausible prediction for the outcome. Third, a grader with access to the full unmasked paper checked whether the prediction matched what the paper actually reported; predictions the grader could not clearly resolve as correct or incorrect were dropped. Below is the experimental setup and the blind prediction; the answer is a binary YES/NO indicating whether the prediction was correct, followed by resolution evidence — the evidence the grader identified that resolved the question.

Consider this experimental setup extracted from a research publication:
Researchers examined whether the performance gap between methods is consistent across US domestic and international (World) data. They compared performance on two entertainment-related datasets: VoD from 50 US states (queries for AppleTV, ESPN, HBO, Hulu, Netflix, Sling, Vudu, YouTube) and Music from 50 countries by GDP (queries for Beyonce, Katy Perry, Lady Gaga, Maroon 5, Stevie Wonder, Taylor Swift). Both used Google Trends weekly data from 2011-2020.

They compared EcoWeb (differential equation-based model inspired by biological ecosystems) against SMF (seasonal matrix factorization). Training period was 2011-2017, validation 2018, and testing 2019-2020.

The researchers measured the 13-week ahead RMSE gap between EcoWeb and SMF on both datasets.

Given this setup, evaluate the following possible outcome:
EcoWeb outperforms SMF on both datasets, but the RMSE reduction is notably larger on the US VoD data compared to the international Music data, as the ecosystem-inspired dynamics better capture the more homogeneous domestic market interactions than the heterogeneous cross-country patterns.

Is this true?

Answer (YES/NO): NO